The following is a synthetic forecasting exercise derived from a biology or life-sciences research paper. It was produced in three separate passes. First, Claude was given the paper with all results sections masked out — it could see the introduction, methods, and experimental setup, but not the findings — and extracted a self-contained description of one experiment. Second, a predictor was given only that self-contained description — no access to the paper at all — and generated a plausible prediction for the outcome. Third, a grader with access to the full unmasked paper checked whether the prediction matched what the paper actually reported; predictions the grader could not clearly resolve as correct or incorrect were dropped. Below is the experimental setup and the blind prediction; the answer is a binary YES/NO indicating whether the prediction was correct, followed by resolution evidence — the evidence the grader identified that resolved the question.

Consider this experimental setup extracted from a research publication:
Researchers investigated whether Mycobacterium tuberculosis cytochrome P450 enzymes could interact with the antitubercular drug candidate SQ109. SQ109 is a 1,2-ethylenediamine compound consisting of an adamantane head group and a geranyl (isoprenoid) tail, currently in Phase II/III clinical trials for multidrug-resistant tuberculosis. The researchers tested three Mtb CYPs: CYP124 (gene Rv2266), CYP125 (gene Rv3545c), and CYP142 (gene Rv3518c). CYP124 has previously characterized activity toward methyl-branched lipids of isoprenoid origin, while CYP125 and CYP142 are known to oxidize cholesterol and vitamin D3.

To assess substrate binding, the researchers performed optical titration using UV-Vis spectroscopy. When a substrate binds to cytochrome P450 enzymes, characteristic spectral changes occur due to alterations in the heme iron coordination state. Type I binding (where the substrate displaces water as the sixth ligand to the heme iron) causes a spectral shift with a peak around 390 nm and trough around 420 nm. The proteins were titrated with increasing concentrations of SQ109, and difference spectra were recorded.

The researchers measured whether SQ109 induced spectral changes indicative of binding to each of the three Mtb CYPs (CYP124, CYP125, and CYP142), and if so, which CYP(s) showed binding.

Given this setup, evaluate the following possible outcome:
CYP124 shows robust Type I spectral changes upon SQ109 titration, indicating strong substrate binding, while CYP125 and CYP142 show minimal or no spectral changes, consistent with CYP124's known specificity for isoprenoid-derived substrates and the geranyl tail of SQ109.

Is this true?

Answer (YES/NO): NO